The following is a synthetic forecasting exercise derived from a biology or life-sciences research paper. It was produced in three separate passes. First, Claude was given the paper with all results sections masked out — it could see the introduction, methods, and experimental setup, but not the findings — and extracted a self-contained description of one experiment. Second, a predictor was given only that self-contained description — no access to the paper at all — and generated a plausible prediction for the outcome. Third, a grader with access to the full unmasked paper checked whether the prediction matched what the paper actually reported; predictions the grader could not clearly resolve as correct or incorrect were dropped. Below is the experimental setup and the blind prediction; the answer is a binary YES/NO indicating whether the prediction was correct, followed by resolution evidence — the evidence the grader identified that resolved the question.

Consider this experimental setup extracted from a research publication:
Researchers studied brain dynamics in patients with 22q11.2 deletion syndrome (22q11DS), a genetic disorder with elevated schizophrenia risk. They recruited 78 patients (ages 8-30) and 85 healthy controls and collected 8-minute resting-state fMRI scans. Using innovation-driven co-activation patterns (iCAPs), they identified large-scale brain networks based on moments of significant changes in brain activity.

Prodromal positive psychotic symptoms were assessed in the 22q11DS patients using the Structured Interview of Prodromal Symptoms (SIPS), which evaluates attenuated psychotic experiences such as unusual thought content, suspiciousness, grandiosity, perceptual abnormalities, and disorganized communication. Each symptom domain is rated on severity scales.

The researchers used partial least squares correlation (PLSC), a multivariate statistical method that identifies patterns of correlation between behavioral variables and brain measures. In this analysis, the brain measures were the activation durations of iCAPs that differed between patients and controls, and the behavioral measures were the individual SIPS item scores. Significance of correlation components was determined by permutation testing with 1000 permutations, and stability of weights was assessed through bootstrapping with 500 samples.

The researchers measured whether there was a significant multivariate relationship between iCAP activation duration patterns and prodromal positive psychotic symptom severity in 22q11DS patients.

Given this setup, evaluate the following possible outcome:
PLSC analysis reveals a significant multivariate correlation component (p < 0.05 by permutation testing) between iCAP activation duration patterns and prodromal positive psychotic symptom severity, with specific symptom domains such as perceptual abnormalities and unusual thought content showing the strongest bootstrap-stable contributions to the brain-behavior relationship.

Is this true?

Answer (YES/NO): NO